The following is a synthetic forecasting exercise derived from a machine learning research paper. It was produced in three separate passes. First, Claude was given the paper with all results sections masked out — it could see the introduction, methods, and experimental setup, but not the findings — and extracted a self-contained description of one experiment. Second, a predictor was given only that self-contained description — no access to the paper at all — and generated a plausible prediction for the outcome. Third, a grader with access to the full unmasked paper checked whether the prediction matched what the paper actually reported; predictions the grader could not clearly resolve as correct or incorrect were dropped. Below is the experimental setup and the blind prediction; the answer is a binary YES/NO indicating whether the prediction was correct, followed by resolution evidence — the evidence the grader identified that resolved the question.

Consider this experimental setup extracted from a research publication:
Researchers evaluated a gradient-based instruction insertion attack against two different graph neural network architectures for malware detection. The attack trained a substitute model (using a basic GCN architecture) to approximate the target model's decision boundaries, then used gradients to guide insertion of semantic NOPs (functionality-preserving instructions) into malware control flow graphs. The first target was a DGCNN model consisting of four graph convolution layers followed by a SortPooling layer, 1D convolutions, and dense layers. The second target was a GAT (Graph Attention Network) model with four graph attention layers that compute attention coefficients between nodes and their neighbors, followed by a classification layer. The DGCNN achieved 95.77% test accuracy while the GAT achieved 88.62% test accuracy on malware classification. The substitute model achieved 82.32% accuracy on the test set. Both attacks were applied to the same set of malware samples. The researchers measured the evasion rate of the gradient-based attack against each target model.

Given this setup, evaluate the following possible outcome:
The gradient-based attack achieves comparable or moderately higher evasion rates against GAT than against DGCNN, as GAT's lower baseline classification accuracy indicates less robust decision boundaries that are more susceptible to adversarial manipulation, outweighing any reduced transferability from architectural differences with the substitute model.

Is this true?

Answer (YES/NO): YES